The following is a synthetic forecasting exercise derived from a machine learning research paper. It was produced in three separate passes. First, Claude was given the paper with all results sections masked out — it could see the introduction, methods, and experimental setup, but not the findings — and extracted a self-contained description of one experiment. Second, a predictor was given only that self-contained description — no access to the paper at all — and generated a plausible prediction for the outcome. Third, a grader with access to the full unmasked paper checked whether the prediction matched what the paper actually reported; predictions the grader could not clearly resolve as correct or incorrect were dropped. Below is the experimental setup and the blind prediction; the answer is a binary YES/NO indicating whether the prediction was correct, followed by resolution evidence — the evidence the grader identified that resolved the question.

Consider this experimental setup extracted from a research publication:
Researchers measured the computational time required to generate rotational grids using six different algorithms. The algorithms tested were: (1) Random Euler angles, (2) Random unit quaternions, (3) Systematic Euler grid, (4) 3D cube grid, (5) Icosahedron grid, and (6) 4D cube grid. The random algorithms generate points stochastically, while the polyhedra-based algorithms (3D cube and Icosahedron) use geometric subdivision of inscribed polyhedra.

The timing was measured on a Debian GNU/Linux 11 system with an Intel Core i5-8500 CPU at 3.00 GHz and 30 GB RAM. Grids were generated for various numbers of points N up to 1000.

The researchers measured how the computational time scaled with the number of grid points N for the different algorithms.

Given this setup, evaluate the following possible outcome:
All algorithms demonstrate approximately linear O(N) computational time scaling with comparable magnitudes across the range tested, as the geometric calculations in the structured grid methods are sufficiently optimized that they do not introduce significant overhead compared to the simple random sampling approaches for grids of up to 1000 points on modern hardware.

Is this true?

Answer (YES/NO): NO